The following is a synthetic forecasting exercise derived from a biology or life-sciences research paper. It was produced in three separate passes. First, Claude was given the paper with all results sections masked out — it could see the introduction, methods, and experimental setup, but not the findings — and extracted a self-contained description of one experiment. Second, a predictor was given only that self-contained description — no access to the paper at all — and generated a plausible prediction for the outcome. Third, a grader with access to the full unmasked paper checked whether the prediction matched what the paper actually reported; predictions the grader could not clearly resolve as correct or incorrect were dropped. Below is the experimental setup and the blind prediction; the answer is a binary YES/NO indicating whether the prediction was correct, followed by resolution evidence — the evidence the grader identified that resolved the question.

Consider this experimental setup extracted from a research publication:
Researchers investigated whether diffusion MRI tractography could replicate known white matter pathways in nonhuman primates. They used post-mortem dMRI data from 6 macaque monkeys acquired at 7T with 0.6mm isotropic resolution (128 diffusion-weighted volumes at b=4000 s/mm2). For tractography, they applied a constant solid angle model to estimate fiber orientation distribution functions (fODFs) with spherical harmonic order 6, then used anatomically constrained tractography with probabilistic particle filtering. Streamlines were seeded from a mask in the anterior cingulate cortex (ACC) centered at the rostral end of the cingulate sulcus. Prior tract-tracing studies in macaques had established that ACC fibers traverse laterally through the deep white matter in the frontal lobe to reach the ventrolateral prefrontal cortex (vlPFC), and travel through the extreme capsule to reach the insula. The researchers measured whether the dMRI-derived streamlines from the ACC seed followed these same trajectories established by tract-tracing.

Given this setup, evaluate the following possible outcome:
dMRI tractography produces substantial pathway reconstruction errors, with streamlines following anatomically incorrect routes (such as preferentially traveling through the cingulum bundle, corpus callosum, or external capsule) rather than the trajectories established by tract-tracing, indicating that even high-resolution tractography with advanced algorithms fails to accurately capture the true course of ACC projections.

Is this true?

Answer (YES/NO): NO